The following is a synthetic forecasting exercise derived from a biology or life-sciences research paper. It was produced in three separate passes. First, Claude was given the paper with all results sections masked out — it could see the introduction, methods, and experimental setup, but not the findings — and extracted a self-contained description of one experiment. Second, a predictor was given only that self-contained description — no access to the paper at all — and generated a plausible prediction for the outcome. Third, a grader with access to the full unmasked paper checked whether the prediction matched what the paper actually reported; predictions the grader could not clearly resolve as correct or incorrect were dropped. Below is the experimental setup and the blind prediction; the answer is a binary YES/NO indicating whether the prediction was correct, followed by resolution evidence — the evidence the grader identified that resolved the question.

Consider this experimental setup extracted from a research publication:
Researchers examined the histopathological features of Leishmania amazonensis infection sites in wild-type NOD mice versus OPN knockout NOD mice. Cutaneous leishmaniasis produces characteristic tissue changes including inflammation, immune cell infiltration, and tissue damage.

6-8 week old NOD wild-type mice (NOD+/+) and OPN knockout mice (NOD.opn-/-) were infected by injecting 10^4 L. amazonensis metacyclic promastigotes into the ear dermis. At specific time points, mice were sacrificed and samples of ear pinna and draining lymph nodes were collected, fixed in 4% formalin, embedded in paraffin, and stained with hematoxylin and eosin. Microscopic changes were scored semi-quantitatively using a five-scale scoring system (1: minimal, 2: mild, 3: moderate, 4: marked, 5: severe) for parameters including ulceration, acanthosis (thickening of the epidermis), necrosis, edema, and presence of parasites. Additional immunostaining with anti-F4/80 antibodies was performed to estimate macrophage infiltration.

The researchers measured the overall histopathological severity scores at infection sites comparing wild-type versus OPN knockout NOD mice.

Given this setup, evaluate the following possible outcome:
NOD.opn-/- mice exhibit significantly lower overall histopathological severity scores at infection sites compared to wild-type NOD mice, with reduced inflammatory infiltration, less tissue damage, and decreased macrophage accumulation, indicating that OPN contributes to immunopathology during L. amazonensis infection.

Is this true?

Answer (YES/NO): NO